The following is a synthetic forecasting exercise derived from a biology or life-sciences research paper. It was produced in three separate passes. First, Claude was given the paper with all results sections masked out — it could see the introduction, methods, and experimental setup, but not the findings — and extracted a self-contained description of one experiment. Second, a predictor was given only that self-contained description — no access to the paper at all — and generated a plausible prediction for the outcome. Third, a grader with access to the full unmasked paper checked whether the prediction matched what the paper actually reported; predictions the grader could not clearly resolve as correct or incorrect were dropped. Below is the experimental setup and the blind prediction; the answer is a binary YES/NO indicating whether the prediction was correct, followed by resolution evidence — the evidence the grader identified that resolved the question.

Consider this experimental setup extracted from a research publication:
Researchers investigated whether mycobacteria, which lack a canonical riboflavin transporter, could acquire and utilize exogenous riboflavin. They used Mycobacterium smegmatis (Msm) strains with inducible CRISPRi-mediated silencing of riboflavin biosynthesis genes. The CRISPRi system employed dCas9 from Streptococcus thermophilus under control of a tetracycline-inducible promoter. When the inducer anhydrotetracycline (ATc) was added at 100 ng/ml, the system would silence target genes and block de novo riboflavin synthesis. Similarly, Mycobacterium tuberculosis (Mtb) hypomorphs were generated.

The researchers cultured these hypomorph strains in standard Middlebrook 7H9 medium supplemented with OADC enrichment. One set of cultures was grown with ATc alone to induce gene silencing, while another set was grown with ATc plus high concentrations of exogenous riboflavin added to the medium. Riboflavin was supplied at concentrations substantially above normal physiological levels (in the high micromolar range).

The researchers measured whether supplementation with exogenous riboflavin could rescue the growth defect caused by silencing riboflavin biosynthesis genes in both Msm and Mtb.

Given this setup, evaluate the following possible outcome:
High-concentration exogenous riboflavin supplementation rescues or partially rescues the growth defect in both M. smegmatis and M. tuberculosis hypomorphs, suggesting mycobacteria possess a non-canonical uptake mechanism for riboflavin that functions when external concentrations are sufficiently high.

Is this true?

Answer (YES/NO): YES